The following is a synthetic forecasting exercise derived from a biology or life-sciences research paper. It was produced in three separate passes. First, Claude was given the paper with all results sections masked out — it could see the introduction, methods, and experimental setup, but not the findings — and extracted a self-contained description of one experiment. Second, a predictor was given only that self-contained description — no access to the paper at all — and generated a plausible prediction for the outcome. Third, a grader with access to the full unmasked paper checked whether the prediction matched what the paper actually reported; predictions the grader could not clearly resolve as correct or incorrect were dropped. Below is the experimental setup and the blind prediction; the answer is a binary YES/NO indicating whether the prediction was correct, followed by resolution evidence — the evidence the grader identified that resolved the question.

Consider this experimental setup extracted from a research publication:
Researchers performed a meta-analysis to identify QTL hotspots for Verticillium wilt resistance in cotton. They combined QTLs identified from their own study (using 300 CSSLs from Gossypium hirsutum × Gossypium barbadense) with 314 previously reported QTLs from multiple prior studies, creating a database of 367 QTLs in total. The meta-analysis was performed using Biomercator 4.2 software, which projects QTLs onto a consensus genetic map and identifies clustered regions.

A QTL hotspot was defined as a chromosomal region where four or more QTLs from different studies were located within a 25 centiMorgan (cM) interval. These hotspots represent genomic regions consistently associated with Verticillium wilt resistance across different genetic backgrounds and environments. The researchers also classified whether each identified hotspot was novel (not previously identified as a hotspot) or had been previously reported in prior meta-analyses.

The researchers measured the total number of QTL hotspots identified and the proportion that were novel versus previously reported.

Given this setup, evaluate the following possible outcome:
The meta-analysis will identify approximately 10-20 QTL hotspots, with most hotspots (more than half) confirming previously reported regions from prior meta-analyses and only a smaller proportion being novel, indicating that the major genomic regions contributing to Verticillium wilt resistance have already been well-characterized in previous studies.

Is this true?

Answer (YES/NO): NO